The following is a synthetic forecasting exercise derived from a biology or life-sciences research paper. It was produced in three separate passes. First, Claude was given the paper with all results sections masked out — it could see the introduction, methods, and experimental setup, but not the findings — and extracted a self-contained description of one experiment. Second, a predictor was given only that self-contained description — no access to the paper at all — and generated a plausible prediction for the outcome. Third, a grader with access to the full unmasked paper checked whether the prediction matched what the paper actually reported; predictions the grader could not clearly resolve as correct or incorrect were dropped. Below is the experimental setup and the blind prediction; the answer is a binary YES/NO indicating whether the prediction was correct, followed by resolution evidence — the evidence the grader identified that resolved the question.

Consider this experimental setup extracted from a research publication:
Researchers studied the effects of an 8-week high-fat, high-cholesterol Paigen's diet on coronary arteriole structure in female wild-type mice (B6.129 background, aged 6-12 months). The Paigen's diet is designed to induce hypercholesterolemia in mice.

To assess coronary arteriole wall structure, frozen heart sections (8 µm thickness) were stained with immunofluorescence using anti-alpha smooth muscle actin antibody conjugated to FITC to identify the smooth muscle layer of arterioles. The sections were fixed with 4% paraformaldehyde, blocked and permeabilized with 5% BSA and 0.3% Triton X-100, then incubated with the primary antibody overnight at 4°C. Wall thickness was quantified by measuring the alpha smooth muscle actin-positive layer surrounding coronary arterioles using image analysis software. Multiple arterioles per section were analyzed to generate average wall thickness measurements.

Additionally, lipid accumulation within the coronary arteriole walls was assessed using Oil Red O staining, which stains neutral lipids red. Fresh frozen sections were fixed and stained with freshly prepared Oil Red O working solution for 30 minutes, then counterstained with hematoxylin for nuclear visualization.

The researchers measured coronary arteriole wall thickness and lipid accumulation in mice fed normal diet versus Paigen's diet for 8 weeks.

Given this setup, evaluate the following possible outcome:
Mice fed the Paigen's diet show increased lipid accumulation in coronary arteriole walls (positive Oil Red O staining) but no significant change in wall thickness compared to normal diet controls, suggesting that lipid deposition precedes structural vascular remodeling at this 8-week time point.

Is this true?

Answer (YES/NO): YES